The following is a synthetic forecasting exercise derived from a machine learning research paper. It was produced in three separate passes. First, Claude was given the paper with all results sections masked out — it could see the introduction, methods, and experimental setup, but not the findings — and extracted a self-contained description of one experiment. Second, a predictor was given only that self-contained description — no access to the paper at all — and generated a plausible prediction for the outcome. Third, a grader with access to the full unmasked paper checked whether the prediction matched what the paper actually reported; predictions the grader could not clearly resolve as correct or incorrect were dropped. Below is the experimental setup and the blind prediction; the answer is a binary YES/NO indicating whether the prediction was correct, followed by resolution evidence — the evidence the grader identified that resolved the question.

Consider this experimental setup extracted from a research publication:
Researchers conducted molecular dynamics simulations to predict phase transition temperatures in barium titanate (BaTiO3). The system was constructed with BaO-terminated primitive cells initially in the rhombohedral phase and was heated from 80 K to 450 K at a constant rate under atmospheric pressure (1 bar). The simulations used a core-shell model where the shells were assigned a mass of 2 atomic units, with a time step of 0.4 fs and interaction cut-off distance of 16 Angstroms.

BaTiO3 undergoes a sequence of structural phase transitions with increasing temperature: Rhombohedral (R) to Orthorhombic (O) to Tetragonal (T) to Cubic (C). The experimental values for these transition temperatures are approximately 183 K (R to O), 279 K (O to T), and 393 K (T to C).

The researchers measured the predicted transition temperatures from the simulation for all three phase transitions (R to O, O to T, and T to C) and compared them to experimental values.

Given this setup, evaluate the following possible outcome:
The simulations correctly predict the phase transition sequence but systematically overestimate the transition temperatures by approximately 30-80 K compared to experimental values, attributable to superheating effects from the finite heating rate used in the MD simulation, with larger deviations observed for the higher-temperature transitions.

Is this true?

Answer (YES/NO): NO